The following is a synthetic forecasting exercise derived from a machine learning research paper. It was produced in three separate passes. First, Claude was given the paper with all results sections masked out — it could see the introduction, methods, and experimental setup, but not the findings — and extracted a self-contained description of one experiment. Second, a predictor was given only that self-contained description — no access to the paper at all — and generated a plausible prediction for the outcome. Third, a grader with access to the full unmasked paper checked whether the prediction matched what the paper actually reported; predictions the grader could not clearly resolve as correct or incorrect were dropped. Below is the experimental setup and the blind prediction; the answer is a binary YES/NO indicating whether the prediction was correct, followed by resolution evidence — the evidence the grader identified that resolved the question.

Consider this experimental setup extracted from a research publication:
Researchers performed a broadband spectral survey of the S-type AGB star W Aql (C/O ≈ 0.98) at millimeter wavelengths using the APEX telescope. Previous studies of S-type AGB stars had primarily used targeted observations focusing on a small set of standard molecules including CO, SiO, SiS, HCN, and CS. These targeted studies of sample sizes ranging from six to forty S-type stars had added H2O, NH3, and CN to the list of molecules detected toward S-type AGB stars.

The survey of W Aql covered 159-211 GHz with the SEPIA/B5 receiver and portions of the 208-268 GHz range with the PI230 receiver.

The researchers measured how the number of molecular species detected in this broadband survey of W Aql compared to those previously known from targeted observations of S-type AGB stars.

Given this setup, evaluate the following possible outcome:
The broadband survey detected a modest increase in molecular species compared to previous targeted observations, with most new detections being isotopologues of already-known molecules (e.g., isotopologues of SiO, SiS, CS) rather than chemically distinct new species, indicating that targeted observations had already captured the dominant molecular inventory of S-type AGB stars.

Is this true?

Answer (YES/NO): NO